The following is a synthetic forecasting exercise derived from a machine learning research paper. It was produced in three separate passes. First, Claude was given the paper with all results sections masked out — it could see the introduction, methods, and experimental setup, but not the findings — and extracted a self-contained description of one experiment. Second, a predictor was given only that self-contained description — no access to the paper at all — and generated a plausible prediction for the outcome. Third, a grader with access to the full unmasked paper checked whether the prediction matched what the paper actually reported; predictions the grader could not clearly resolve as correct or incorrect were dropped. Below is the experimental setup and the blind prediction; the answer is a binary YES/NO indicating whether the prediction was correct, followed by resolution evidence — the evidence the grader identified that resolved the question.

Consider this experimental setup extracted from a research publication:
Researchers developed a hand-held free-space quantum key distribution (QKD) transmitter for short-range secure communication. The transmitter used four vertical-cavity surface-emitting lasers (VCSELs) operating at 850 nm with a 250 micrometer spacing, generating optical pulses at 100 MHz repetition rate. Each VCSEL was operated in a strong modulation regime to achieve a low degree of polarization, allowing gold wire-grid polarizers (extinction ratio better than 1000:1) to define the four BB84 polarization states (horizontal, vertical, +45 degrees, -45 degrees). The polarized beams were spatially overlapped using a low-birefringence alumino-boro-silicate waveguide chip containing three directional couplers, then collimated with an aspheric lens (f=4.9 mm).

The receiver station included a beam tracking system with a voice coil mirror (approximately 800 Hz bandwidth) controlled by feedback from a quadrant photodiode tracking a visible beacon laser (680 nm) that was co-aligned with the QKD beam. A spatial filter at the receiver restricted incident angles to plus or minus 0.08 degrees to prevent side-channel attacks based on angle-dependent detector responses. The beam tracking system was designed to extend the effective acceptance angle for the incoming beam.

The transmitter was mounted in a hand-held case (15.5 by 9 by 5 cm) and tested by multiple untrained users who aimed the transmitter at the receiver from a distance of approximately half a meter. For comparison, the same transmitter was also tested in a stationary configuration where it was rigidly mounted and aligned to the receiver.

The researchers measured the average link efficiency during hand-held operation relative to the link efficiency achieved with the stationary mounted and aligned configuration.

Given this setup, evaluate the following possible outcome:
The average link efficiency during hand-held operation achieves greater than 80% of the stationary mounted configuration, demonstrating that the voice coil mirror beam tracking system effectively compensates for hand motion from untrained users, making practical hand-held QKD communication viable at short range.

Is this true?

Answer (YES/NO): NO